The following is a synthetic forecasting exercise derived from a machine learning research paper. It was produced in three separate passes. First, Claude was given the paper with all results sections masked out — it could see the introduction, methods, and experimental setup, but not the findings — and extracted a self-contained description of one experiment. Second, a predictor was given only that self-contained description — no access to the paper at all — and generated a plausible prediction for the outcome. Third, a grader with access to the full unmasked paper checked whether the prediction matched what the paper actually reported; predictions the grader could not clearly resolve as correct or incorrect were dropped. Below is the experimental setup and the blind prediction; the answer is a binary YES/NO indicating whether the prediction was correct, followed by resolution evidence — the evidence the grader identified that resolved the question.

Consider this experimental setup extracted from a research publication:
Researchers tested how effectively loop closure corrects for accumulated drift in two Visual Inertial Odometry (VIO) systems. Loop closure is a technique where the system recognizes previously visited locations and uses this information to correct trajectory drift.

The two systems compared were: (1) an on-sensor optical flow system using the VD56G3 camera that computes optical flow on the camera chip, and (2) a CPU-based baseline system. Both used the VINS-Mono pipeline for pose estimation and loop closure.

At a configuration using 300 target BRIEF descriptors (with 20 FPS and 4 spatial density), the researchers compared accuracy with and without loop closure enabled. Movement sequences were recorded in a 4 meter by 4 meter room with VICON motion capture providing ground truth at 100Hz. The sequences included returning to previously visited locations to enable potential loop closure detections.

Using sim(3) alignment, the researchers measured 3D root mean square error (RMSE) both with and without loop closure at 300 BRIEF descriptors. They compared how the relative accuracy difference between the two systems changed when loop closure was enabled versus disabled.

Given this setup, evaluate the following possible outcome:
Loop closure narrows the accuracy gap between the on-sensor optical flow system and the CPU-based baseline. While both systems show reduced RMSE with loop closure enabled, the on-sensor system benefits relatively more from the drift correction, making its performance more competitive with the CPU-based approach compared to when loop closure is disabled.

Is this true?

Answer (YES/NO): NO